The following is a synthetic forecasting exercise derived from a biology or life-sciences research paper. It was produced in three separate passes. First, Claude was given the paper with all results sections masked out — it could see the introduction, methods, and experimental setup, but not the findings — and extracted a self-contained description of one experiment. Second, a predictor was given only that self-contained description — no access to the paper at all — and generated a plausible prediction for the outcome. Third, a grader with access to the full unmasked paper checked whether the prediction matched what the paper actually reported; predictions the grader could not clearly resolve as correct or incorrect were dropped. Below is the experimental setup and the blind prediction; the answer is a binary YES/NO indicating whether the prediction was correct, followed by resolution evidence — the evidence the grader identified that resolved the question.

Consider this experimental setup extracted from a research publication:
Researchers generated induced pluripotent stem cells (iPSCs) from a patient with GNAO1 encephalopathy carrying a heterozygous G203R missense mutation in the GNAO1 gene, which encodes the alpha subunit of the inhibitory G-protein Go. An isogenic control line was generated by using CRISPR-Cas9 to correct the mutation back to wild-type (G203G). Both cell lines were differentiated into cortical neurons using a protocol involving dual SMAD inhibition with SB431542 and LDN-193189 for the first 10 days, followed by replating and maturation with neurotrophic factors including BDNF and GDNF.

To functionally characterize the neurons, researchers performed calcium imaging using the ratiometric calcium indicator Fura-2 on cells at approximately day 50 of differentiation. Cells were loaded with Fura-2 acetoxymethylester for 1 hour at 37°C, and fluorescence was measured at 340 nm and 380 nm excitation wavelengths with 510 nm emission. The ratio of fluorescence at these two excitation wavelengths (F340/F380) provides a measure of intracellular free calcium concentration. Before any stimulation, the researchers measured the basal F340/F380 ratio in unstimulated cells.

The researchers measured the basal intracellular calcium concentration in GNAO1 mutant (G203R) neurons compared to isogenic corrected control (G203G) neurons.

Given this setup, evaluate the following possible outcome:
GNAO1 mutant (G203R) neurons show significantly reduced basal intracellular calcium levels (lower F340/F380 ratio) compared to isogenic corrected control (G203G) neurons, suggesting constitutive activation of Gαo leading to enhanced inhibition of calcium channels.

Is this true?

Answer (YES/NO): YES